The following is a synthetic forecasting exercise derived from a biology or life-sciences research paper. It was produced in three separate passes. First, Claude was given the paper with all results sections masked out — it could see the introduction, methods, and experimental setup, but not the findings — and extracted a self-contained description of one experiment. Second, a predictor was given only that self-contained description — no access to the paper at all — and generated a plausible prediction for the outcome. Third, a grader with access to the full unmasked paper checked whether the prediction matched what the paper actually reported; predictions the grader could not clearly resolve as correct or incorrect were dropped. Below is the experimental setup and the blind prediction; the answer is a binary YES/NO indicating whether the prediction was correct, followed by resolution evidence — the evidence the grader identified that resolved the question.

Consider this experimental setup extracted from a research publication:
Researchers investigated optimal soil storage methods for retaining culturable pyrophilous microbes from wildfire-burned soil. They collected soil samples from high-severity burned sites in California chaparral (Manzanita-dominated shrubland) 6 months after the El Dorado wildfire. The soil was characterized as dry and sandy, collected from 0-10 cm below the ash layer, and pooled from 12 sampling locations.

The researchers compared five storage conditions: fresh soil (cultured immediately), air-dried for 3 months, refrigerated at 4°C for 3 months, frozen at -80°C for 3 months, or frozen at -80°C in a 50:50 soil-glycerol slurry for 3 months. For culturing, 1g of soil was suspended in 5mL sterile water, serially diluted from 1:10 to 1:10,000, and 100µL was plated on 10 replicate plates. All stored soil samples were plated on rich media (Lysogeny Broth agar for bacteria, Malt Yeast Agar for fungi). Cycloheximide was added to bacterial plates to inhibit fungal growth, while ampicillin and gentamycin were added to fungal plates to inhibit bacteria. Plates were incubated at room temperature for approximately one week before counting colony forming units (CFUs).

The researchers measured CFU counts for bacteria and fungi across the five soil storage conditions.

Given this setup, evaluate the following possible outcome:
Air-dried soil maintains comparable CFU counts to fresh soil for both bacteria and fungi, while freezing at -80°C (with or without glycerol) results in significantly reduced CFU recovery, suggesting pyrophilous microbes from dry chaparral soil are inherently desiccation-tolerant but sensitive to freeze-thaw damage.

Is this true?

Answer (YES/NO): NO